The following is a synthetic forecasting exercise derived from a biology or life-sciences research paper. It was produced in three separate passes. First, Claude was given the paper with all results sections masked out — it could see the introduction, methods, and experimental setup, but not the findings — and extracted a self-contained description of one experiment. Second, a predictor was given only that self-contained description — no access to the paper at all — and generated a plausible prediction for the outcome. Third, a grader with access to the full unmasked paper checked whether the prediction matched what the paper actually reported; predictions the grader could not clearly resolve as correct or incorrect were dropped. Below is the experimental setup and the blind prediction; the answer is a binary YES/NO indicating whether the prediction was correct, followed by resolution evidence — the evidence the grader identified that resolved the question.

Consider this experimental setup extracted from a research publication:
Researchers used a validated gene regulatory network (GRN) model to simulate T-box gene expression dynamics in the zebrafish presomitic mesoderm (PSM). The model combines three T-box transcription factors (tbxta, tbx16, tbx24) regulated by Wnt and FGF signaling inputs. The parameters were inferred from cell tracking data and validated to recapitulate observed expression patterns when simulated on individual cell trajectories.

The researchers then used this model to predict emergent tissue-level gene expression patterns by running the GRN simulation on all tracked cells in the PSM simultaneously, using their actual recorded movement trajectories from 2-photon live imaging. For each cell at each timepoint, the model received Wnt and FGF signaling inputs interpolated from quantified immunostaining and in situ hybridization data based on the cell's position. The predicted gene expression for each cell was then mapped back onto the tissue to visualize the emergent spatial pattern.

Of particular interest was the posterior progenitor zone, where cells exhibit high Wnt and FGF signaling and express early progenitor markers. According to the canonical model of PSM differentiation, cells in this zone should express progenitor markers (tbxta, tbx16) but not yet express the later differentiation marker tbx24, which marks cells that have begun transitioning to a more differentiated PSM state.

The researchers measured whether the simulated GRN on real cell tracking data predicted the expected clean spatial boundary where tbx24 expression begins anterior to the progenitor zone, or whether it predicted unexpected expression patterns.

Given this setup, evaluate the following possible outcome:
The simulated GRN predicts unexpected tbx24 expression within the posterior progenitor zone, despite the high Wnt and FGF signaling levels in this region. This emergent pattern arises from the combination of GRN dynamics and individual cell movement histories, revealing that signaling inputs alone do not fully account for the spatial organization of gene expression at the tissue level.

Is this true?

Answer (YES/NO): YES